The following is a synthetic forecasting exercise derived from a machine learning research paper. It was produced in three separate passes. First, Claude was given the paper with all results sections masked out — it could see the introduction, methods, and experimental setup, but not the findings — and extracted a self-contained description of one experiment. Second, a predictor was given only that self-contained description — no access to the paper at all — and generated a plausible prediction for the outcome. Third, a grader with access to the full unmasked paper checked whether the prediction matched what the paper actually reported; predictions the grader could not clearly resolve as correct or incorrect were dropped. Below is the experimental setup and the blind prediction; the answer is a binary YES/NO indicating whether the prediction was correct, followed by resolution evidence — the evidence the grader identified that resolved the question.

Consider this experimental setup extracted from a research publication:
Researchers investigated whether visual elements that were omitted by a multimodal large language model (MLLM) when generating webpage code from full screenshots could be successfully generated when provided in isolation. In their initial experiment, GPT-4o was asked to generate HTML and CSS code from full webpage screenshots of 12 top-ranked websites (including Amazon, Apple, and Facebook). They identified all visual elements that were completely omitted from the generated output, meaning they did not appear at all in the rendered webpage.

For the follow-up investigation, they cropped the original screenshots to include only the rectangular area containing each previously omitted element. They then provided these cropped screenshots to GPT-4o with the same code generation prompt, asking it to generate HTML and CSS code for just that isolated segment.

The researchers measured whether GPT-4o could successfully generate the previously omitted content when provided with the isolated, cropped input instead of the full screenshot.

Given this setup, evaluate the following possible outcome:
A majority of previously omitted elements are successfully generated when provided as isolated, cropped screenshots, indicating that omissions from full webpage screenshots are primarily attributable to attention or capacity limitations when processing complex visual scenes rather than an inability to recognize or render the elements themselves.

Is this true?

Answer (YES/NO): YES